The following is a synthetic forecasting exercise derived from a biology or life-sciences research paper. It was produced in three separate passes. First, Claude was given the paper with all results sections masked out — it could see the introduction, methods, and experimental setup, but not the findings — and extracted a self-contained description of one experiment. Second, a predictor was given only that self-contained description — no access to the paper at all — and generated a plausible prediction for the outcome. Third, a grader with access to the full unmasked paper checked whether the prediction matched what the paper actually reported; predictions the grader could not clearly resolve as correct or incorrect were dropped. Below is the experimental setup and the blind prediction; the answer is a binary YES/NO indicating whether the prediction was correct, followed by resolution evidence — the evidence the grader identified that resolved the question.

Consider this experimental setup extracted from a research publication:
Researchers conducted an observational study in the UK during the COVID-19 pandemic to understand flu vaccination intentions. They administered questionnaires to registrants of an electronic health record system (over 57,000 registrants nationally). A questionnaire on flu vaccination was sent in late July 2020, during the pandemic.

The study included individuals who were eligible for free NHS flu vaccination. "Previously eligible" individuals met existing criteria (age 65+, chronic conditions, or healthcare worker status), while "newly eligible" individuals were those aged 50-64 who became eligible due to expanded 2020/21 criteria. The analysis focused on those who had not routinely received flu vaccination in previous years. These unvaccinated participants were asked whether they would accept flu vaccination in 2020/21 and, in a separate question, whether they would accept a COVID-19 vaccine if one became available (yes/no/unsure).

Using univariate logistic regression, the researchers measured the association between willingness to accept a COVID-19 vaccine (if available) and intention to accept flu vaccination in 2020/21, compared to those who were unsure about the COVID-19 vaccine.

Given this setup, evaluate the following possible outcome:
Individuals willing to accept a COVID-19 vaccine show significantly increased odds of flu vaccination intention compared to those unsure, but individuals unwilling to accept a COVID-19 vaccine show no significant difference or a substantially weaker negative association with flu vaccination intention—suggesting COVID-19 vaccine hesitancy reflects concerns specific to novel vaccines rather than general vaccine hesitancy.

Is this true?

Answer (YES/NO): NO